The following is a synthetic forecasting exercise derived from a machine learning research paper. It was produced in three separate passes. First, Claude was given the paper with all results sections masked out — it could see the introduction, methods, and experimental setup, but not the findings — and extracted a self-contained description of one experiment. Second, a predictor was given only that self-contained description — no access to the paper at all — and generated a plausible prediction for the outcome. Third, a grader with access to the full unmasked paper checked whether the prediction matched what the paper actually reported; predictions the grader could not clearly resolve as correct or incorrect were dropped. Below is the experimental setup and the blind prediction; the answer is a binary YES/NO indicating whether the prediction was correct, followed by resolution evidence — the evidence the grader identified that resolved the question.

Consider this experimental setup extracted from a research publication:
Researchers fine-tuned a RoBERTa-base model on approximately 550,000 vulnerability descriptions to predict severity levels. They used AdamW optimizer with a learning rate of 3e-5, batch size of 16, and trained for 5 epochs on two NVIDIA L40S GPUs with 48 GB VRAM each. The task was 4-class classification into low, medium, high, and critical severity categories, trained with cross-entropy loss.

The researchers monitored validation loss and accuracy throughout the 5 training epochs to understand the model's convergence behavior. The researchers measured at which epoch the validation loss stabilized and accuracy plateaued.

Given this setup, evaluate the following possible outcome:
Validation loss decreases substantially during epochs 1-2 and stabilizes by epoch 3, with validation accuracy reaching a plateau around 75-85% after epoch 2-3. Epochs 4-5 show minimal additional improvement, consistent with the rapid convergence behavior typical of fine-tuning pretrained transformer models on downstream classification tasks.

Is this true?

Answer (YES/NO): NO